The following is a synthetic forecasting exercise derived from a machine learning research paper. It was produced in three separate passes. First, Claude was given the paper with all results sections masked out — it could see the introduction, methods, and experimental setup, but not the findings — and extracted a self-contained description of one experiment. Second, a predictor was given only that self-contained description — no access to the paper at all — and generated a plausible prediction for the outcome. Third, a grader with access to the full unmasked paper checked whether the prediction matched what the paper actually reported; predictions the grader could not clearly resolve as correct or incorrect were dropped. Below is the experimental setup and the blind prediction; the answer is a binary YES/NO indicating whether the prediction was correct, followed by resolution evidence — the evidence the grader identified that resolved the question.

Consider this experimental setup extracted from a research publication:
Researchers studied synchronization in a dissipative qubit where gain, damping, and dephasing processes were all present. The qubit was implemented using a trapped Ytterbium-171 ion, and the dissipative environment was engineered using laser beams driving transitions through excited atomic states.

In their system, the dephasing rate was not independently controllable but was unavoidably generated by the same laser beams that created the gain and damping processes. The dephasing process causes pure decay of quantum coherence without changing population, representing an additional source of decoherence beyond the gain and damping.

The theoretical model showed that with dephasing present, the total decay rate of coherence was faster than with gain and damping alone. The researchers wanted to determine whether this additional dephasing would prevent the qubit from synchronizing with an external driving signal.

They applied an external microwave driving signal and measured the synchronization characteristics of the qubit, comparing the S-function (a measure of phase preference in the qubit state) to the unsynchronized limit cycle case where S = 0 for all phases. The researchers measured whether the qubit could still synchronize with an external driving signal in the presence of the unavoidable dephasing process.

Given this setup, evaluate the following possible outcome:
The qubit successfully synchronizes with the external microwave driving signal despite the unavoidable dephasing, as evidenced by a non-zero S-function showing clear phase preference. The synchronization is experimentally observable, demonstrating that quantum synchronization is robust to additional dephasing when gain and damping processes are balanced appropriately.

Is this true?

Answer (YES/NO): YES